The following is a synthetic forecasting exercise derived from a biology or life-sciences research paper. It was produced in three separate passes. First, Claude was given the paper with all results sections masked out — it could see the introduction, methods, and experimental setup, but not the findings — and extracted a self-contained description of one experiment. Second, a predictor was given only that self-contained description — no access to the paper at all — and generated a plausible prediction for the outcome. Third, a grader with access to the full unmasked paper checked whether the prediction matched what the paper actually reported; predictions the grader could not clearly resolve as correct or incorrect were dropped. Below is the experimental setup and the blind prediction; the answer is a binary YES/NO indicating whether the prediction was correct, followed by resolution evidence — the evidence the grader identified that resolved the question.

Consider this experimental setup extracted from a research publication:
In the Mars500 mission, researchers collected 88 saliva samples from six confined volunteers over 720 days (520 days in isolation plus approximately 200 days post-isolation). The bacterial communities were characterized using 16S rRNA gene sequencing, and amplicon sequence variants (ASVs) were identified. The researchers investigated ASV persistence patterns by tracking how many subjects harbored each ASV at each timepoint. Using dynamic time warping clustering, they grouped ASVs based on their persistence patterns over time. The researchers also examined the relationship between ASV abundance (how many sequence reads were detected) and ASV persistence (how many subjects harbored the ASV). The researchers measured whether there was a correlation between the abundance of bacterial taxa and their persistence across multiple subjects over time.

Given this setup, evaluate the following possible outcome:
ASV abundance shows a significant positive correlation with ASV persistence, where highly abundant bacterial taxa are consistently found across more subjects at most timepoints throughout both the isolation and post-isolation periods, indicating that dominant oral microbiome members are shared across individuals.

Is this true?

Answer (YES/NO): YES